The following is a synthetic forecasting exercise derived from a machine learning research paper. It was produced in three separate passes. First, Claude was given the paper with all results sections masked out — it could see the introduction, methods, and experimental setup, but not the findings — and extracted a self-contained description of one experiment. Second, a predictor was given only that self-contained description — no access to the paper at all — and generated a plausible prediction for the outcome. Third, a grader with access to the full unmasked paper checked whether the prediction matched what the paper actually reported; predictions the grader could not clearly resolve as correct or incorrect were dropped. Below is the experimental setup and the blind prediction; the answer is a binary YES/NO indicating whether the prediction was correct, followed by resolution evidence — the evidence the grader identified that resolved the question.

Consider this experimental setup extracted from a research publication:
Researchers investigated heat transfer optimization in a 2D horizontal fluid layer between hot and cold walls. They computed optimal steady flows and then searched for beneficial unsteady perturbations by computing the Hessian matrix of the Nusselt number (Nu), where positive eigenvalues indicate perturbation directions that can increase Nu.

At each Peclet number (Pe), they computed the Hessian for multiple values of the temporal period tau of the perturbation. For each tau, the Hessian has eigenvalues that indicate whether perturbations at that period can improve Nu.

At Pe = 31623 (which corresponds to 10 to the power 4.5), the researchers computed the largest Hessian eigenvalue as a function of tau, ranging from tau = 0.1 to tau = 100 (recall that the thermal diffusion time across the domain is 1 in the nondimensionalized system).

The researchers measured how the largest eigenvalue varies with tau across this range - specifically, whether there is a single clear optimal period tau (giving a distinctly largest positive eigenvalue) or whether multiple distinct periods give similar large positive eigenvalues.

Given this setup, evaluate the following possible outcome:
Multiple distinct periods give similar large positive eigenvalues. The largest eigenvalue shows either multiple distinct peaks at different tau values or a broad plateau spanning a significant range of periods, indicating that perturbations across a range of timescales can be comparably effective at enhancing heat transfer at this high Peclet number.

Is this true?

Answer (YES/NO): YES